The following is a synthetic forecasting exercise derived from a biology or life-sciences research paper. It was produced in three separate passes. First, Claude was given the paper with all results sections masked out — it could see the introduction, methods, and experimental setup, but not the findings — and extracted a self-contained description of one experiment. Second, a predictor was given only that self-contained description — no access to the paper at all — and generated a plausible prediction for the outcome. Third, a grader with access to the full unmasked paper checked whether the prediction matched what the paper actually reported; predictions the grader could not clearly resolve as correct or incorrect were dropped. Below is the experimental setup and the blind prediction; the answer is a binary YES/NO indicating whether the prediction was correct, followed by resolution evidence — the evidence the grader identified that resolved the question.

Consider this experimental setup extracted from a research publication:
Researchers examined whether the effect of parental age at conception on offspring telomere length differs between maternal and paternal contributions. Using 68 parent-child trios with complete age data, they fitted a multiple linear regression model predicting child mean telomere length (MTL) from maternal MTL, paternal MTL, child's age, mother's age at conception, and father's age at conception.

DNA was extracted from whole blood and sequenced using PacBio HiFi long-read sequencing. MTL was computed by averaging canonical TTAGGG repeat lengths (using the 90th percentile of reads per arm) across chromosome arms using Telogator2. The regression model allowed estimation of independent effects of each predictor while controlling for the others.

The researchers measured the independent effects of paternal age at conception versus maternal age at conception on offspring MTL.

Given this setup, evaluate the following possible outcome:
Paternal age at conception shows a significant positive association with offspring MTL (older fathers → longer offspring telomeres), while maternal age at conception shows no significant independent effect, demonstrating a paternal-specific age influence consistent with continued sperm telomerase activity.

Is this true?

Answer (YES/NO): NO